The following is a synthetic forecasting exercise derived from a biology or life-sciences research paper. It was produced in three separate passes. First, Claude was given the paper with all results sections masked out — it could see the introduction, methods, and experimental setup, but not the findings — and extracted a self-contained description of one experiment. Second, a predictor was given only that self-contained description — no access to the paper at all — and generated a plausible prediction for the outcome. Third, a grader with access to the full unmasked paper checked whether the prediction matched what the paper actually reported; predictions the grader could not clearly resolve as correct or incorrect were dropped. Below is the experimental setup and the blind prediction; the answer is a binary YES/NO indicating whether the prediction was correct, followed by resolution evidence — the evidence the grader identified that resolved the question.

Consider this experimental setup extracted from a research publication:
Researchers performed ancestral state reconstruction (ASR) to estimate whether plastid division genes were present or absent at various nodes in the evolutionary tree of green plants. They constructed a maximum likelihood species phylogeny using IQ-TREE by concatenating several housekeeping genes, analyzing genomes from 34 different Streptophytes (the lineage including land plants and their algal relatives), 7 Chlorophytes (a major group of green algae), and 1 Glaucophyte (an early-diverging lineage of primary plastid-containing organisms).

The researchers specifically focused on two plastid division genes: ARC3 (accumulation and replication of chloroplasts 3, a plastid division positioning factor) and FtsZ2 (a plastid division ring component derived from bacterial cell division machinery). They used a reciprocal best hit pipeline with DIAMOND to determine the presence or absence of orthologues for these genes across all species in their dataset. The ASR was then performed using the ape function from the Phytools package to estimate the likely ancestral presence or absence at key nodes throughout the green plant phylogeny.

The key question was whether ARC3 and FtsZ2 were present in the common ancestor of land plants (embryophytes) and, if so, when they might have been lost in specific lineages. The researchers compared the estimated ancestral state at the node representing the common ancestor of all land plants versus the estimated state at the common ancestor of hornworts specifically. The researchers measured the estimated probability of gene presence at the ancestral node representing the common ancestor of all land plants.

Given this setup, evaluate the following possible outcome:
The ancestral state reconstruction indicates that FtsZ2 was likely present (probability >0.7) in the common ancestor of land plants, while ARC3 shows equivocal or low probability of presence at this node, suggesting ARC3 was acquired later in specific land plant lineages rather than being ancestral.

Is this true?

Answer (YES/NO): NO